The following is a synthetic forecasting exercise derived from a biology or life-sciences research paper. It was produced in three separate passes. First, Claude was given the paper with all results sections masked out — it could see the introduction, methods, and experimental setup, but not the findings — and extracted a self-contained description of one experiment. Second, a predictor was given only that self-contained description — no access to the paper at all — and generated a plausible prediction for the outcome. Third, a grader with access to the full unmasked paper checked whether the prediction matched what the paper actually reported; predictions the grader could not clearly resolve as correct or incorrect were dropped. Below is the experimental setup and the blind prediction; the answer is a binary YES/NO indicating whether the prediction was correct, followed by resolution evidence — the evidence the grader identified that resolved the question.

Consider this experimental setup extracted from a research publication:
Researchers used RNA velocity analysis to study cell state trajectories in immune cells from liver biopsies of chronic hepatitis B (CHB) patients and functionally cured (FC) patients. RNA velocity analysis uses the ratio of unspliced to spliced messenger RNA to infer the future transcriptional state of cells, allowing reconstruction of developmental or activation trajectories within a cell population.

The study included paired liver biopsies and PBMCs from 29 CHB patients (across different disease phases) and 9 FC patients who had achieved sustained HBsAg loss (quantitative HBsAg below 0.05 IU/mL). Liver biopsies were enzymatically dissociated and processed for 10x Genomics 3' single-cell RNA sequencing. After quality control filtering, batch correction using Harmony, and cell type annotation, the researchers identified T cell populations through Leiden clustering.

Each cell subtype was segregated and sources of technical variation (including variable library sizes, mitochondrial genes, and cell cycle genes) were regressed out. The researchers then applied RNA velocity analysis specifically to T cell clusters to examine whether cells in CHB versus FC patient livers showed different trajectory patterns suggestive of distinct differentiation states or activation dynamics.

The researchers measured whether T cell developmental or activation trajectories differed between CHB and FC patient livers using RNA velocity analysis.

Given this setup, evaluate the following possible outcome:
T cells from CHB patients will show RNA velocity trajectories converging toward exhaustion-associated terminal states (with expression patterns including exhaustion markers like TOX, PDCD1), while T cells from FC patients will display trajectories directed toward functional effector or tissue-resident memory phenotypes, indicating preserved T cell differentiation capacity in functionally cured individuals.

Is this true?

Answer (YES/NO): NO